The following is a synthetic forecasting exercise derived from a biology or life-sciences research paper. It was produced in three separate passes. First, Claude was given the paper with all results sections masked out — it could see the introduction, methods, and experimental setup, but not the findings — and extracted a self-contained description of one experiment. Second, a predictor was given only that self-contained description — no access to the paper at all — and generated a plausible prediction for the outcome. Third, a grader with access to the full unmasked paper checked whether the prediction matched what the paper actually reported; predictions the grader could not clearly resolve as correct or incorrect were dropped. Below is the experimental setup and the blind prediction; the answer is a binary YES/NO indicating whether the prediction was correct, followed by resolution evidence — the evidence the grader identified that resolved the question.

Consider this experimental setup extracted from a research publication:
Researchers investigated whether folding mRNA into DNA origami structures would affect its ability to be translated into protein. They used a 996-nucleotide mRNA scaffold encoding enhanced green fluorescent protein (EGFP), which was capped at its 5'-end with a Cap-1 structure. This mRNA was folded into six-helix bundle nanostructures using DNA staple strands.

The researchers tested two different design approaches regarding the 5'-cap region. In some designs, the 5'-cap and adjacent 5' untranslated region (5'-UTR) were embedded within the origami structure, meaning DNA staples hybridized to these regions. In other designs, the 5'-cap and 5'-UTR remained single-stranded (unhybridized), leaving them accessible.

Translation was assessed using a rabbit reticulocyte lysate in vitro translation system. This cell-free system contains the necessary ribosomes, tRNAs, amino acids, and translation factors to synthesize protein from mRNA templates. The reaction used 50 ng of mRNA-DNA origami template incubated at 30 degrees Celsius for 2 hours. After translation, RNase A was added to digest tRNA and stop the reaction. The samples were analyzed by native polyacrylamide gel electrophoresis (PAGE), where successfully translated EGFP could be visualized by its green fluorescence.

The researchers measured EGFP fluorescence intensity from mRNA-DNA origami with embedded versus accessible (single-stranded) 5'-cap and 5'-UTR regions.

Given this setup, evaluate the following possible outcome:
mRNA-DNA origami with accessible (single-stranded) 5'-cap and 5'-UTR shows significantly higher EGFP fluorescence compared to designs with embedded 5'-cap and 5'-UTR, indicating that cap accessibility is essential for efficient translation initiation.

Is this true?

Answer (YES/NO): YES